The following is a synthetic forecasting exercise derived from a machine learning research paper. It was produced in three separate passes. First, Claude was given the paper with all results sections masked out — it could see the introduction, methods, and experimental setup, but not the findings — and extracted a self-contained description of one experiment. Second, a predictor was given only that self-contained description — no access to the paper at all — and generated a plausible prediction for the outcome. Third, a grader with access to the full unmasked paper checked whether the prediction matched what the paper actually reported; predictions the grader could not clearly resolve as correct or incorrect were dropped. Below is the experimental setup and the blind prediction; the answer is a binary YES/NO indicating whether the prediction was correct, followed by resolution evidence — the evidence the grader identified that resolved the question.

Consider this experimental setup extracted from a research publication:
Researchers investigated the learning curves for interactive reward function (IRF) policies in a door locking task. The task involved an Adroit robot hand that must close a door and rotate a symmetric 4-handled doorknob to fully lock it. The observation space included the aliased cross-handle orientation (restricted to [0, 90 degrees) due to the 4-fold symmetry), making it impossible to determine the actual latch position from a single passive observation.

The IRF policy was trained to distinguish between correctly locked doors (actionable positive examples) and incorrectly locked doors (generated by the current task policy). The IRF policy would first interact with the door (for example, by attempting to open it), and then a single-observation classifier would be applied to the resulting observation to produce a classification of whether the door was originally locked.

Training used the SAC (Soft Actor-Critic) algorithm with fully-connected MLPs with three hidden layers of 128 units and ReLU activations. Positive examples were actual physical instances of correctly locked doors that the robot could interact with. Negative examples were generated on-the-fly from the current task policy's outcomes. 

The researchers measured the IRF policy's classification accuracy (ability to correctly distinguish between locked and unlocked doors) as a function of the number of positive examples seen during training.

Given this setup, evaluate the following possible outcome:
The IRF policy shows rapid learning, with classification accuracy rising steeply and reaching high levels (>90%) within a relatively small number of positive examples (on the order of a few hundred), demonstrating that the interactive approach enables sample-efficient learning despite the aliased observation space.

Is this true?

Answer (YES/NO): YES